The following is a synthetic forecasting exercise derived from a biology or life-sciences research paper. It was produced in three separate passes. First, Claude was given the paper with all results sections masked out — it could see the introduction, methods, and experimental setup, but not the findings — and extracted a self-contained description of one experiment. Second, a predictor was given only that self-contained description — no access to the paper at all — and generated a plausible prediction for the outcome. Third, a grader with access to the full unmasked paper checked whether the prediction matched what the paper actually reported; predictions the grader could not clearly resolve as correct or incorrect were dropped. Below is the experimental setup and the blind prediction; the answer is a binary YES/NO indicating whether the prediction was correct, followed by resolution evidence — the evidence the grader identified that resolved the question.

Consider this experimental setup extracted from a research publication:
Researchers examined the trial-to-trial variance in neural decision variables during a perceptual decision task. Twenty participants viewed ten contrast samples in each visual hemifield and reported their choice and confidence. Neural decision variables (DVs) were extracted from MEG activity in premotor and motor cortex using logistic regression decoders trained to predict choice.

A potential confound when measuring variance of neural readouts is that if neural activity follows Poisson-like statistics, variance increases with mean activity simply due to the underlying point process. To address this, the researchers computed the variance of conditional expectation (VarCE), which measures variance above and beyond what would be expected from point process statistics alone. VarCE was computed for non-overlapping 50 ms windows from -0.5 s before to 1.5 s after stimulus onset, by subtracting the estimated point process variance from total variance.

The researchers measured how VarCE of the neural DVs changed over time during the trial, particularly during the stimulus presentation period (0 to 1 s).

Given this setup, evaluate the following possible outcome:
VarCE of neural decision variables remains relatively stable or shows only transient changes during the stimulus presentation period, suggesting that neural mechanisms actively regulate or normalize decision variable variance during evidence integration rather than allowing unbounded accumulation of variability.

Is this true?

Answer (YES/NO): NO